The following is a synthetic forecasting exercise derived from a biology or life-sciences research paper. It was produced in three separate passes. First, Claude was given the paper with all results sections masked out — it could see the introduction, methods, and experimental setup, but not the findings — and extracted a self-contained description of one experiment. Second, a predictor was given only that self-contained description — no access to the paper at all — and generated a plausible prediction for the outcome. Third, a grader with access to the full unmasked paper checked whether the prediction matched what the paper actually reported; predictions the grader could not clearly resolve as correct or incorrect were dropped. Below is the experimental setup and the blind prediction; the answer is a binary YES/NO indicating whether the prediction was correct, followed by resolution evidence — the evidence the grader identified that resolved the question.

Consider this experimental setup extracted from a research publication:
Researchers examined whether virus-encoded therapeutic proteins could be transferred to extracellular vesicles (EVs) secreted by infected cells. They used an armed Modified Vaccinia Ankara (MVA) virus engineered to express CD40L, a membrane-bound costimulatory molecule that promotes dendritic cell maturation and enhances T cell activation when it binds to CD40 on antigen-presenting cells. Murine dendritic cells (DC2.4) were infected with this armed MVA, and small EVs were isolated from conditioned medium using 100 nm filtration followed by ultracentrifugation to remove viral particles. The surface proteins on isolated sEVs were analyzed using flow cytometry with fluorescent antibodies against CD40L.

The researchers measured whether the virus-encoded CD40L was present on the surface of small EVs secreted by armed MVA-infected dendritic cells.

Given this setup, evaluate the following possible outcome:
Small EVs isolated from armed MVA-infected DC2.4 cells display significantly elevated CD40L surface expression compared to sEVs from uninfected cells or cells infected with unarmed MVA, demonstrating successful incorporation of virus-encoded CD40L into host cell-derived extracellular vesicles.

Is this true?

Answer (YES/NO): YES